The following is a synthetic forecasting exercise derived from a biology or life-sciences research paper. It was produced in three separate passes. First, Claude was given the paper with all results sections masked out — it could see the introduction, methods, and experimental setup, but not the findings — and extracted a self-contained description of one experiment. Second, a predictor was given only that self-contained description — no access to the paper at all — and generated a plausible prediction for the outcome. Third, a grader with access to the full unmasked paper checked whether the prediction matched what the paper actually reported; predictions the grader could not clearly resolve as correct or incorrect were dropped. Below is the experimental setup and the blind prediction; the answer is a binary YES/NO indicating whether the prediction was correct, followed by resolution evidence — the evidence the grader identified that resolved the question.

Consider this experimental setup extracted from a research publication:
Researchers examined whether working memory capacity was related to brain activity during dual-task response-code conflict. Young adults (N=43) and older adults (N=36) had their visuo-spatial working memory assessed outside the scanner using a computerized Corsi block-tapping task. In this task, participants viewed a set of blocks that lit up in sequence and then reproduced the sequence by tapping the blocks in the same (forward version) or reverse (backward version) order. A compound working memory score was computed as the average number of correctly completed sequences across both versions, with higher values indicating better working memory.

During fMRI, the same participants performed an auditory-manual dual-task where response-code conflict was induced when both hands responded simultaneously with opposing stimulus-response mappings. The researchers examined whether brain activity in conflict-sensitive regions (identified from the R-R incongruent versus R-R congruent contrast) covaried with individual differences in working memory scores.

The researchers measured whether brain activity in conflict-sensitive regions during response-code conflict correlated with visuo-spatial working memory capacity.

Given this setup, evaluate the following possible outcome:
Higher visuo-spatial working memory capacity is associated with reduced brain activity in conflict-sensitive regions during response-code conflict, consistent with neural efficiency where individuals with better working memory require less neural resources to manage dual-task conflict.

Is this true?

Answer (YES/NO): NO